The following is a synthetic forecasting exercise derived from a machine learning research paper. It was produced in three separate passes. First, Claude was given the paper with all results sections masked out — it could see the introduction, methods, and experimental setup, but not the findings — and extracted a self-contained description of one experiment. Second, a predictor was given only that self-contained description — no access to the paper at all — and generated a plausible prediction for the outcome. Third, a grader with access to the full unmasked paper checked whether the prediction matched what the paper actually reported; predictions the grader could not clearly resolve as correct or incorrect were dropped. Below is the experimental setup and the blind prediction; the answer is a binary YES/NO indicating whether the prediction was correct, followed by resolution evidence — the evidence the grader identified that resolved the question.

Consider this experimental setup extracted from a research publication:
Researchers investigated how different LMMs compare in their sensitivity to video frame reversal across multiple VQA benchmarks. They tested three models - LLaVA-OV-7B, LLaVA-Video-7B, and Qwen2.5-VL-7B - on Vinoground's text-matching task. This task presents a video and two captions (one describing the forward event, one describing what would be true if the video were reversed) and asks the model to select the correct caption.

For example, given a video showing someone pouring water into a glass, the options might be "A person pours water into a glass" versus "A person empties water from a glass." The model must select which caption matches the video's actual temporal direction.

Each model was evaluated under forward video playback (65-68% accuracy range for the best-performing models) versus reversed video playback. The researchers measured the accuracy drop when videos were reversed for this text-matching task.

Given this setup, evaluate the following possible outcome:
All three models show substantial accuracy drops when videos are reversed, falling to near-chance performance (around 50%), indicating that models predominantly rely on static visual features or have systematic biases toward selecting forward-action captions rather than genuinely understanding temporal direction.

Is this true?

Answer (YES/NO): NO